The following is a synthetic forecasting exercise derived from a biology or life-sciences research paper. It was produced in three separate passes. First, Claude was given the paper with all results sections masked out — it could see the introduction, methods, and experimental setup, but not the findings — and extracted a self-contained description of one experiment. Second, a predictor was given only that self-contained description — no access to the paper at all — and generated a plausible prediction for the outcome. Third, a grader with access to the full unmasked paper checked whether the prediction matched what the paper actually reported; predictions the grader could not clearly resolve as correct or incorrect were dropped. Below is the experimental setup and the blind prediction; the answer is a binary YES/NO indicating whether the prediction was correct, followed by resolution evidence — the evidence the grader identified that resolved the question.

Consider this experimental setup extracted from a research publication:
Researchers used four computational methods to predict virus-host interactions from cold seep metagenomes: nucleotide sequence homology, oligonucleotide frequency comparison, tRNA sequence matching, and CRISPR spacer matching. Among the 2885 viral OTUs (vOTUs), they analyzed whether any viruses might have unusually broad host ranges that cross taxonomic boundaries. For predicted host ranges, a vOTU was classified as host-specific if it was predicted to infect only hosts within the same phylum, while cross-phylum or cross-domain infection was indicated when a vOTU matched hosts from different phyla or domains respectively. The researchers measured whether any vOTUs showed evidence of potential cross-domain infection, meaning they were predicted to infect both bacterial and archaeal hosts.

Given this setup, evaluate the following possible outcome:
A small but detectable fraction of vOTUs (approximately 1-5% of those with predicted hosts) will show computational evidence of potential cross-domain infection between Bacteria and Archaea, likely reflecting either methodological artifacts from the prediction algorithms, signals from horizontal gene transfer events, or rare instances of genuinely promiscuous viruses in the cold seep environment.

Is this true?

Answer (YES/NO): NO